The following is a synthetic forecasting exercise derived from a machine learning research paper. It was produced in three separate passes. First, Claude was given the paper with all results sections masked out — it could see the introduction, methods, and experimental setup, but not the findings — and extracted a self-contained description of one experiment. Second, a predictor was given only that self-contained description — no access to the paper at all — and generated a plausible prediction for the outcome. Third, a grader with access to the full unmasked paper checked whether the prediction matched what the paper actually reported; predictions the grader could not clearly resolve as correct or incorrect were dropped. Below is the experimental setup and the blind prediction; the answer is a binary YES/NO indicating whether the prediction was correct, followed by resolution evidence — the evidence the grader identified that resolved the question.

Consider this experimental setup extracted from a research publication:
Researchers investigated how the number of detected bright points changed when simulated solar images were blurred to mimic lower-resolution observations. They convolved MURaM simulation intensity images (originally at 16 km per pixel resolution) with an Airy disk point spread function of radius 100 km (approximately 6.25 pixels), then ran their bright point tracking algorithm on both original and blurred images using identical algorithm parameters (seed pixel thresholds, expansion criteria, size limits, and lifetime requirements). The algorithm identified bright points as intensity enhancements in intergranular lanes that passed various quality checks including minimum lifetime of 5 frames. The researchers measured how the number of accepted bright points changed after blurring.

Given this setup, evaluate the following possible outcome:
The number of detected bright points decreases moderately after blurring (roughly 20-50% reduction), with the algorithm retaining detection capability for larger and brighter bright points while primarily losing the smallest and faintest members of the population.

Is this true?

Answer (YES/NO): NO